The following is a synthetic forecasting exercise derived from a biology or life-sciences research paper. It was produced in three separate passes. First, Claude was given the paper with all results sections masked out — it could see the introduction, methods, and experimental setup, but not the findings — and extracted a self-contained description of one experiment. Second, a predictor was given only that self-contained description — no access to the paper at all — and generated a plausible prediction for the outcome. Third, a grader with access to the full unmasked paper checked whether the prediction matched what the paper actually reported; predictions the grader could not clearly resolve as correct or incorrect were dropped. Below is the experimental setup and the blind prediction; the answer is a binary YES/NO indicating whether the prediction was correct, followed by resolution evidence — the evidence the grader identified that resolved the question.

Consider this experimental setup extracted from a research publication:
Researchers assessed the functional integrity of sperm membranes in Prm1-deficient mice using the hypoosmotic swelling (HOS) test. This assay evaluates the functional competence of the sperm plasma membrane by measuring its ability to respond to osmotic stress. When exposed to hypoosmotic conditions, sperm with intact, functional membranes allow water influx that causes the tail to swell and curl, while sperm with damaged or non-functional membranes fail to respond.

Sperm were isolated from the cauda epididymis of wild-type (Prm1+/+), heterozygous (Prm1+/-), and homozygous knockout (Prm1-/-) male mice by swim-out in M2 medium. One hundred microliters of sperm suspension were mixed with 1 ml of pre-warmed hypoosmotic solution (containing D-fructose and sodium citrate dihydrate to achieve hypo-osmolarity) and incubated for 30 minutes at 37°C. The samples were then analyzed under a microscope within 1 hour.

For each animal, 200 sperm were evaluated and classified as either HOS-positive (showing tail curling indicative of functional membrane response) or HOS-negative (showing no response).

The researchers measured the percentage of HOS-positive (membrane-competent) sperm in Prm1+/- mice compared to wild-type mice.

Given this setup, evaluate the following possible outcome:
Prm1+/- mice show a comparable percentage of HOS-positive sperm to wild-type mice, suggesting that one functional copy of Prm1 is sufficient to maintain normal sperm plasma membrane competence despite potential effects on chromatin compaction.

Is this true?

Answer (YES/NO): YES